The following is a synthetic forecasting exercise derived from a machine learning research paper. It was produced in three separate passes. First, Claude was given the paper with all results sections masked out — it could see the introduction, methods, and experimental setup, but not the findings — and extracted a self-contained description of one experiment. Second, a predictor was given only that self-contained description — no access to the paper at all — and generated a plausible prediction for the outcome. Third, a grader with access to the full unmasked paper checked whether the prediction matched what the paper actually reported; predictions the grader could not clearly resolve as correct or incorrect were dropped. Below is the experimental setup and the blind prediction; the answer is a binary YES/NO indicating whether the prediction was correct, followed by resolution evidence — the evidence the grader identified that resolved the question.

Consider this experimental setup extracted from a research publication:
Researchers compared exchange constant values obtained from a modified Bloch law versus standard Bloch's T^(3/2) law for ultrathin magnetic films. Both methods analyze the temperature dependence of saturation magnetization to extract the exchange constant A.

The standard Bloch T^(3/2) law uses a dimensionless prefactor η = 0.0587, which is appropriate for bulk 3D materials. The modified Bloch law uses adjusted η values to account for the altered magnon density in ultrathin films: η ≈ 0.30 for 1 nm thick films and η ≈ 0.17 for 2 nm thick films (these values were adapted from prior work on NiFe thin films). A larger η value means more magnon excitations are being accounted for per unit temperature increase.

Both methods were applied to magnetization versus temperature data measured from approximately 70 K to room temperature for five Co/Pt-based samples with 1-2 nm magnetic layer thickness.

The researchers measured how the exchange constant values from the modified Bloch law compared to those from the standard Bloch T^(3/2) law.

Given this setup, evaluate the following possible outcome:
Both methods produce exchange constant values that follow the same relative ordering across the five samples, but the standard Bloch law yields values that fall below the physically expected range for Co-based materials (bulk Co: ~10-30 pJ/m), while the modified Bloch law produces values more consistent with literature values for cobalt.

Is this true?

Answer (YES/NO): YES